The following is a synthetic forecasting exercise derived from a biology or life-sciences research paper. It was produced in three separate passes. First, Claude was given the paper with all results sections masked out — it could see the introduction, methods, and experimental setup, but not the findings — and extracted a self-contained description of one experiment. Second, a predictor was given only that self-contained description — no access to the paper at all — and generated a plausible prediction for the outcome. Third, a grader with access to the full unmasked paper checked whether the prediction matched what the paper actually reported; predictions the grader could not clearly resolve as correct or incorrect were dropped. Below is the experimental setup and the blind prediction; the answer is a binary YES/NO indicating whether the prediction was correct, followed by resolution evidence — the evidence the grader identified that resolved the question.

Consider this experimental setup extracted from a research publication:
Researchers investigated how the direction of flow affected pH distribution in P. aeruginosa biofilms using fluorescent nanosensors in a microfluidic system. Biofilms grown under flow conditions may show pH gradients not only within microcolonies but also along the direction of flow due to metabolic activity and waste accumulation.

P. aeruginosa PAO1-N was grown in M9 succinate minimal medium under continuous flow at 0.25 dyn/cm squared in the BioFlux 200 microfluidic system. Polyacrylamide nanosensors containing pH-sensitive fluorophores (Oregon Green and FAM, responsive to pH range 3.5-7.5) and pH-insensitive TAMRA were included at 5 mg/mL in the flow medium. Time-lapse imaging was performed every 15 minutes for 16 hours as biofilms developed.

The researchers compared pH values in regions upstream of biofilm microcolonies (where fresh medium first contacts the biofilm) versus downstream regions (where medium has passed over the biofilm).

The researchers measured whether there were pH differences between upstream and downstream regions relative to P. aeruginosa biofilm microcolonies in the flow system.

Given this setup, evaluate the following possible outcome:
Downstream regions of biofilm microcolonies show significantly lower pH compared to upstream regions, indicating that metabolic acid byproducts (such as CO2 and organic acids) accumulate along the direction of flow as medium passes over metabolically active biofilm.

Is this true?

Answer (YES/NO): YES